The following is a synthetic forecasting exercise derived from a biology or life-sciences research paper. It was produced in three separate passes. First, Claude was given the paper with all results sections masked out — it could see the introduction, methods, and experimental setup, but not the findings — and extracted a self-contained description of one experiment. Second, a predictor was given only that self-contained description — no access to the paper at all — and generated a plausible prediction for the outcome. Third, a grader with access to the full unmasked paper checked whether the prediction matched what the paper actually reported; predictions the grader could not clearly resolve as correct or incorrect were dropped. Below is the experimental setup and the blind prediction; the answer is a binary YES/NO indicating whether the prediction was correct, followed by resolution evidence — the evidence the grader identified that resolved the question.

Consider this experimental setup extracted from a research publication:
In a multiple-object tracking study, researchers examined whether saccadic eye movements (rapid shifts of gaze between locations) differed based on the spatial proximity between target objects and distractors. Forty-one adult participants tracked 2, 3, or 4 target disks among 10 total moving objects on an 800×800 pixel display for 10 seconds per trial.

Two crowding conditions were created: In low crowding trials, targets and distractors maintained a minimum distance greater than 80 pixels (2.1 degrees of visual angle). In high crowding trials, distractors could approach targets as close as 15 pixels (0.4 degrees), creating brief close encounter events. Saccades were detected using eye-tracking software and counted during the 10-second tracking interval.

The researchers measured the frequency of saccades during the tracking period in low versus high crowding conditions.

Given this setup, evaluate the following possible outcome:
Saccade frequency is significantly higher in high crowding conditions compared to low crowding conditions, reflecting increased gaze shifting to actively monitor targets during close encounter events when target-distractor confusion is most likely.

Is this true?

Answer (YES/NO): YES